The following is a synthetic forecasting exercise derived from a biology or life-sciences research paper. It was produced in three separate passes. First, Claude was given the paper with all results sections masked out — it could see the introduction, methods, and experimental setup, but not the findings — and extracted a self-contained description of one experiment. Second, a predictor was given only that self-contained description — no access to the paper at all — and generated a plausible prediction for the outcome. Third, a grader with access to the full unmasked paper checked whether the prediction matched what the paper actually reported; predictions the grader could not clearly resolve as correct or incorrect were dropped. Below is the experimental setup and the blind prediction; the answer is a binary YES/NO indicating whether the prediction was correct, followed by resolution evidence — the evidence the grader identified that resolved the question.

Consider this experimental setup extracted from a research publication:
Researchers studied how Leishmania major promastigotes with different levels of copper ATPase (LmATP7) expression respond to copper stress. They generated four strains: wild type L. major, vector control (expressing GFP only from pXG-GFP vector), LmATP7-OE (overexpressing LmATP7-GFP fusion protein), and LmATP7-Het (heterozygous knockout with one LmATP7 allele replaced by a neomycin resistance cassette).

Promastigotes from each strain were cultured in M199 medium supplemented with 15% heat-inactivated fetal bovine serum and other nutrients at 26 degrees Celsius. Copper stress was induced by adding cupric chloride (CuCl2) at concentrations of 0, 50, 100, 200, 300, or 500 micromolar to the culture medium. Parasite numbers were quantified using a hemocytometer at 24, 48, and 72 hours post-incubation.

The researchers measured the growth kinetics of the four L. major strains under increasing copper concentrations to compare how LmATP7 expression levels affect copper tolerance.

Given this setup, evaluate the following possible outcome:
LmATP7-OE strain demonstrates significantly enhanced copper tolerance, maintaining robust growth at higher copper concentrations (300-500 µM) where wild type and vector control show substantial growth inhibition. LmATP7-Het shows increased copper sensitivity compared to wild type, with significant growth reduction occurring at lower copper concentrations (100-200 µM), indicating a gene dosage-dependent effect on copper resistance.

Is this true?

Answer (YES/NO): YES